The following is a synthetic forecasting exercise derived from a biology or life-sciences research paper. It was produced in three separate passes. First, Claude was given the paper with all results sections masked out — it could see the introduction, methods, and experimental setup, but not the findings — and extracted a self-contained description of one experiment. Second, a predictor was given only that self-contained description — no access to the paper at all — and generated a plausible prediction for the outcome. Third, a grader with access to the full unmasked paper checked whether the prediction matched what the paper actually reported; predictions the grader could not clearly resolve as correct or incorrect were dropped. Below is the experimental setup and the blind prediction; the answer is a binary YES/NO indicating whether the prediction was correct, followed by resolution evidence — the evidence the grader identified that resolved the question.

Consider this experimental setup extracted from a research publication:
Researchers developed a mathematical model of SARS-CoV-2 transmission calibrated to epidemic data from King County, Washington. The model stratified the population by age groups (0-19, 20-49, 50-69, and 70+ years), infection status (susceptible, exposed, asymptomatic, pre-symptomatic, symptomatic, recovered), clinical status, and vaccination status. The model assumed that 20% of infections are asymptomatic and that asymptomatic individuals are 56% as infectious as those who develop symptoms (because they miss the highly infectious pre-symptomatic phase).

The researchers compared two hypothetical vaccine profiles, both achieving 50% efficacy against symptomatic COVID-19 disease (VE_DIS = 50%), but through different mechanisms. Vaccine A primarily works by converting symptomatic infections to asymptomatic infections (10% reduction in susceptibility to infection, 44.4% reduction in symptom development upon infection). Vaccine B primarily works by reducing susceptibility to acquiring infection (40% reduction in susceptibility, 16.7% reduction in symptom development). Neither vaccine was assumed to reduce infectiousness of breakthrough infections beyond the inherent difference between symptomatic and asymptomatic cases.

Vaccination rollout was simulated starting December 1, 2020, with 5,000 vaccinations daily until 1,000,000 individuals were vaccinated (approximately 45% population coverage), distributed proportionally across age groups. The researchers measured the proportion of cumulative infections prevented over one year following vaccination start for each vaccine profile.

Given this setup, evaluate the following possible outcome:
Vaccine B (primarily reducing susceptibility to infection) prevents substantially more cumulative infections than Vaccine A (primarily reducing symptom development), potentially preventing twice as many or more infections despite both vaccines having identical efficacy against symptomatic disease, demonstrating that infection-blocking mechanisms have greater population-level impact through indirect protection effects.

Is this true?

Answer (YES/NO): NO